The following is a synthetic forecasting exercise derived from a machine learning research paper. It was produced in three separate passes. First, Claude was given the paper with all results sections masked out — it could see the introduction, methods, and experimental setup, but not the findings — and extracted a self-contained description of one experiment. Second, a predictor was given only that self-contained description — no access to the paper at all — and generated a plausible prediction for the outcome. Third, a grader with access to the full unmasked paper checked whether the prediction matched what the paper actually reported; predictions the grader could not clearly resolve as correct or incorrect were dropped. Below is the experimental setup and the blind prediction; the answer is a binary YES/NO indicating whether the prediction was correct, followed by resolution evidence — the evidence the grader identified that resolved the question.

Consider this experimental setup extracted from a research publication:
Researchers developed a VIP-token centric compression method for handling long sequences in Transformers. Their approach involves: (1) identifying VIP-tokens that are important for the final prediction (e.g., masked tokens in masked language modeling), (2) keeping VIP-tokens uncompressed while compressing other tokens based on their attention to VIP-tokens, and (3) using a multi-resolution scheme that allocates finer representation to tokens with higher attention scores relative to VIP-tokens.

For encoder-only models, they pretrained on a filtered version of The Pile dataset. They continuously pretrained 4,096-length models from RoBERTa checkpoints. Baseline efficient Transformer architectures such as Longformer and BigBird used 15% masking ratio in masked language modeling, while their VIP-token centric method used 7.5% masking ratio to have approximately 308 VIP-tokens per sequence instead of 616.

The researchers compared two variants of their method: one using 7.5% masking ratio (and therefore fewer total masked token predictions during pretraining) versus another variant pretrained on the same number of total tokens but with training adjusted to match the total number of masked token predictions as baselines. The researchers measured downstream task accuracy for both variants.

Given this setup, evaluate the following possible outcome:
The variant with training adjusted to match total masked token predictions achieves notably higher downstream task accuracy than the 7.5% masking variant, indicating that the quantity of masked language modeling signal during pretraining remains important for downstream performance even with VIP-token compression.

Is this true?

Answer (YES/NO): NO